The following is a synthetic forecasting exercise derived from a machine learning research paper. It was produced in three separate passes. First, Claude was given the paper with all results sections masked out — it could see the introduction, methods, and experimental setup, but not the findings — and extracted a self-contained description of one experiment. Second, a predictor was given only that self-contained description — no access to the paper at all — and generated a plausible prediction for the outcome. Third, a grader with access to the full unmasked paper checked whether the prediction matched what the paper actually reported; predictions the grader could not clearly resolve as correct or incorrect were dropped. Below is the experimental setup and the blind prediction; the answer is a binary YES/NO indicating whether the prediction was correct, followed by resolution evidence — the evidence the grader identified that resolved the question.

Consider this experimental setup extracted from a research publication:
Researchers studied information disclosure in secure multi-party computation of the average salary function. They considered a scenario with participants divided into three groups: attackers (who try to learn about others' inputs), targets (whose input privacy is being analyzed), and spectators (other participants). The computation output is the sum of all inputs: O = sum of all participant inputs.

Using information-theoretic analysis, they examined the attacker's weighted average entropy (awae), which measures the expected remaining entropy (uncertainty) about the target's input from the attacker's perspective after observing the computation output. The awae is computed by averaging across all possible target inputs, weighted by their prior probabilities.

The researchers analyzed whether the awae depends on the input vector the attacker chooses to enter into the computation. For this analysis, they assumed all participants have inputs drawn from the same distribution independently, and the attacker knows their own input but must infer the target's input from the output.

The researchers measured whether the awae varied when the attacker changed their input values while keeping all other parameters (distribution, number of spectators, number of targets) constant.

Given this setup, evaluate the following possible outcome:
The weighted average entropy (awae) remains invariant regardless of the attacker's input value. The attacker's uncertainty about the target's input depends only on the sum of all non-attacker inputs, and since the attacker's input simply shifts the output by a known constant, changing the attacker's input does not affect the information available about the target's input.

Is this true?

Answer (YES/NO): YES